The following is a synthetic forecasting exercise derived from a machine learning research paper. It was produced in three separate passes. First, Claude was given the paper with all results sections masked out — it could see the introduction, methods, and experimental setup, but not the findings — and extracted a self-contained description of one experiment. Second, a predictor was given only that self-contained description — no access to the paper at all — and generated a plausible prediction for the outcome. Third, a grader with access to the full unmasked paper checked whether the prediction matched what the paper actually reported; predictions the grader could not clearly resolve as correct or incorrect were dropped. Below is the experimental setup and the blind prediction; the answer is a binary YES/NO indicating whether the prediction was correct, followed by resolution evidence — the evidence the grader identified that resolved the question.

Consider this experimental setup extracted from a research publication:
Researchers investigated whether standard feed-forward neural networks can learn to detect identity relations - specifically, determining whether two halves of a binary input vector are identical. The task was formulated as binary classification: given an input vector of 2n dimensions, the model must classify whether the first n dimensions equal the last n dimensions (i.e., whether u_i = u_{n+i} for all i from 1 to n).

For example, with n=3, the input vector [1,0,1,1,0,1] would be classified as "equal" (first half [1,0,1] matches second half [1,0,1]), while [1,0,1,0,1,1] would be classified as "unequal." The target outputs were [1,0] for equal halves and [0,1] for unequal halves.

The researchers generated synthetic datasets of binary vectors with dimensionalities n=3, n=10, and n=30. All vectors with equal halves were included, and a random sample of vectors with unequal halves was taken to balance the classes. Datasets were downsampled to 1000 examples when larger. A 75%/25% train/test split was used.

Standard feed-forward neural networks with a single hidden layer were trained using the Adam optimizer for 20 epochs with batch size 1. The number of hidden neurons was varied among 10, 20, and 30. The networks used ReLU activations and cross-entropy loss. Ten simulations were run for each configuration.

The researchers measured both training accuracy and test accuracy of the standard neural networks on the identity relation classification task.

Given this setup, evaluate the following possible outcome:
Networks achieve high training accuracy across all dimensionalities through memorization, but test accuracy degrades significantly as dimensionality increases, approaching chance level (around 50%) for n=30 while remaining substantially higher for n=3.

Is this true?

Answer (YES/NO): NO